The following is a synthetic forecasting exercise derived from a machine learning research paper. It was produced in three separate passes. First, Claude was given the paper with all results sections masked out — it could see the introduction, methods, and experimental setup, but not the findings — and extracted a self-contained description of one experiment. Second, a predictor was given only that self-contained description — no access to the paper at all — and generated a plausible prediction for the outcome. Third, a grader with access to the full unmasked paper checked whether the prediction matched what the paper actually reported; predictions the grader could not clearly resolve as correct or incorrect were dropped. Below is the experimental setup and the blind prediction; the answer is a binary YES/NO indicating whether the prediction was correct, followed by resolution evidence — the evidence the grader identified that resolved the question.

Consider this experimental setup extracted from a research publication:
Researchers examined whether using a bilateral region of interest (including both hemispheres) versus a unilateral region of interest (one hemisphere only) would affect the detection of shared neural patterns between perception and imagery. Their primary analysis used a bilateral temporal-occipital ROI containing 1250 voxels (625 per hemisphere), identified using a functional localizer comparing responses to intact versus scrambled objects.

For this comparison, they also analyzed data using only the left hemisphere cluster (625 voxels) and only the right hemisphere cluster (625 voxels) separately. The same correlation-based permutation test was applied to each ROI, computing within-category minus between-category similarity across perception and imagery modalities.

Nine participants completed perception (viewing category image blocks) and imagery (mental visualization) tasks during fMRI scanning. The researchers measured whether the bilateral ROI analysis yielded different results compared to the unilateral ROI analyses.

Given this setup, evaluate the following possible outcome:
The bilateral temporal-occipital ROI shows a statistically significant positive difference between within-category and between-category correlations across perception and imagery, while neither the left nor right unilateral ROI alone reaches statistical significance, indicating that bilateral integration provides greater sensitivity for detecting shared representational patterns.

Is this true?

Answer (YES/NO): NO